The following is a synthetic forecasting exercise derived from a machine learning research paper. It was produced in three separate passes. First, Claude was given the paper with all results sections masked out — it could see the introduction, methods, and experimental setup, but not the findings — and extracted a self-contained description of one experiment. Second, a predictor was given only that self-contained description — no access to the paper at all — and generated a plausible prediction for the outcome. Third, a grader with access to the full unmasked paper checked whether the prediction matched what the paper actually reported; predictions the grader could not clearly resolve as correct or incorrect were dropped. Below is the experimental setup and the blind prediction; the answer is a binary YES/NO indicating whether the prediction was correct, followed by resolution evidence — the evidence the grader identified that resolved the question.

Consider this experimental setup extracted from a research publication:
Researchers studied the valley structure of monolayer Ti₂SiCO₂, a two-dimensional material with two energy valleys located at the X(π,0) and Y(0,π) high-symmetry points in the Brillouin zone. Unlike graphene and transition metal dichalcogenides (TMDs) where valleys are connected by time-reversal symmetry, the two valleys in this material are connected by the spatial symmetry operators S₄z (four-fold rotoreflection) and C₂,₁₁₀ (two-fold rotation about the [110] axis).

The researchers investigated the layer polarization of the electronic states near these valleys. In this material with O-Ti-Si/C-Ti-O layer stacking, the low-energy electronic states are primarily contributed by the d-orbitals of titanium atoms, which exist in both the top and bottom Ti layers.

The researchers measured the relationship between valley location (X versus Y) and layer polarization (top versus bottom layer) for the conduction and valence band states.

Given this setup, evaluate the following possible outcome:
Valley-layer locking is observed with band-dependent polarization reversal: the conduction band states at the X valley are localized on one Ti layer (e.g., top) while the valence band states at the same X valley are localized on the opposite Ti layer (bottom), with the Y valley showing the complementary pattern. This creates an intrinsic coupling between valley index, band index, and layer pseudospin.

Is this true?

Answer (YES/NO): YES